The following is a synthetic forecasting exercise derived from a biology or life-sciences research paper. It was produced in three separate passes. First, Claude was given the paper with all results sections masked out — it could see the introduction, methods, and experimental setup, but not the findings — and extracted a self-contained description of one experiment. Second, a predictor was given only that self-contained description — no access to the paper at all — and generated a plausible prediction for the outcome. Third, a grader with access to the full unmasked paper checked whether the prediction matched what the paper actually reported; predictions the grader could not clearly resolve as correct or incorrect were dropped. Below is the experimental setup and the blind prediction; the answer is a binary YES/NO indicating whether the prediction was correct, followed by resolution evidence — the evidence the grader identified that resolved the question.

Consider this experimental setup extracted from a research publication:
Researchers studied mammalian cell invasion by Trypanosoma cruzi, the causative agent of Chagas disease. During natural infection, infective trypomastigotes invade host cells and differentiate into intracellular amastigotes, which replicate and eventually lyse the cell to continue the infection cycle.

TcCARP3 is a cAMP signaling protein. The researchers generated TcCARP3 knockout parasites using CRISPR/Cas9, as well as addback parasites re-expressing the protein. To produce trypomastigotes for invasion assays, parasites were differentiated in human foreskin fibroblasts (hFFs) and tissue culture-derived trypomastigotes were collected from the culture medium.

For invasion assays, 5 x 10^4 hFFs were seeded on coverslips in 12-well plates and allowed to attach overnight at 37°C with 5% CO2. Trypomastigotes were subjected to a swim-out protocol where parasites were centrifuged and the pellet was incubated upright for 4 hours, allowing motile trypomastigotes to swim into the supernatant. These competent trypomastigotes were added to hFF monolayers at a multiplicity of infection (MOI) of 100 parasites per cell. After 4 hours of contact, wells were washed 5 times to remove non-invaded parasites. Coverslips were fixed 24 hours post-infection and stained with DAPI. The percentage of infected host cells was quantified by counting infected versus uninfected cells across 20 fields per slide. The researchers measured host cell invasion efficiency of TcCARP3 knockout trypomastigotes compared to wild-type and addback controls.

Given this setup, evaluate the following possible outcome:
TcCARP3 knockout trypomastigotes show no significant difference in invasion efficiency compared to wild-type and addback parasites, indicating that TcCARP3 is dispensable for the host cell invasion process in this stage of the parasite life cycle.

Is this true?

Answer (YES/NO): NO